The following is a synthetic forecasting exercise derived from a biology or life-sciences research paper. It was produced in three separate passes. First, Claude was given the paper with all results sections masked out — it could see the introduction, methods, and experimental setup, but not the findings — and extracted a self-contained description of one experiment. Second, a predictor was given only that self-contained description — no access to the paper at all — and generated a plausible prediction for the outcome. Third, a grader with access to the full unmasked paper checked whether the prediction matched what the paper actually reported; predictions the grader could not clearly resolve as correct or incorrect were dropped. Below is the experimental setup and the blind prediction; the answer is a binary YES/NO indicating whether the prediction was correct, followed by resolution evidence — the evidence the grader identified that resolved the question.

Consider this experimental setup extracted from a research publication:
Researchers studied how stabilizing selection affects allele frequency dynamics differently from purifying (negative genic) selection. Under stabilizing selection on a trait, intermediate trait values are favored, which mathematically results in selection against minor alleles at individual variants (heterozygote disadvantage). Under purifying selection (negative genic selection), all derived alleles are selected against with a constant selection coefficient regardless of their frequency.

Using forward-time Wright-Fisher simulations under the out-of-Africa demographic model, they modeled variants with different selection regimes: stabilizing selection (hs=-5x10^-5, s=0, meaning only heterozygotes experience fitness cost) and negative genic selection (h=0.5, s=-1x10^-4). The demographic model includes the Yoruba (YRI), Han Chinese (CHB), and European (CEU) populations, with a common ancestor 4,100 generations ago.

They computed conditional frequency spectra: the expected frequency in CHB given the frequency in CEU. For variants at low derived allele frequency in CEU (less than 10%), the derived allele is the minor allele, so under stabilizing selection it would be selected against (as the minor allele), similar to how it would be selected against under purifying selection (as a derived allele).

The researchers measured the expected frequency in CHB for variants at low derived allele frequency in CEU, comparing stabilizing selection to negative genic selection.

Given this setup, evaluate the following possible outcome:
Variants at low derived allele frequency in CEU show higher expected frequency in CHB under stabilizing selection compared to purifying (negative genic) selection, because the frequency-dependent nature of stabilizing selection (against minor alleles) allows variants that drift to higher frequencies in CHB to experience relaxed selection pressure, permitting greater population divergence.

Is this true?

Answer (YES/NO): NO